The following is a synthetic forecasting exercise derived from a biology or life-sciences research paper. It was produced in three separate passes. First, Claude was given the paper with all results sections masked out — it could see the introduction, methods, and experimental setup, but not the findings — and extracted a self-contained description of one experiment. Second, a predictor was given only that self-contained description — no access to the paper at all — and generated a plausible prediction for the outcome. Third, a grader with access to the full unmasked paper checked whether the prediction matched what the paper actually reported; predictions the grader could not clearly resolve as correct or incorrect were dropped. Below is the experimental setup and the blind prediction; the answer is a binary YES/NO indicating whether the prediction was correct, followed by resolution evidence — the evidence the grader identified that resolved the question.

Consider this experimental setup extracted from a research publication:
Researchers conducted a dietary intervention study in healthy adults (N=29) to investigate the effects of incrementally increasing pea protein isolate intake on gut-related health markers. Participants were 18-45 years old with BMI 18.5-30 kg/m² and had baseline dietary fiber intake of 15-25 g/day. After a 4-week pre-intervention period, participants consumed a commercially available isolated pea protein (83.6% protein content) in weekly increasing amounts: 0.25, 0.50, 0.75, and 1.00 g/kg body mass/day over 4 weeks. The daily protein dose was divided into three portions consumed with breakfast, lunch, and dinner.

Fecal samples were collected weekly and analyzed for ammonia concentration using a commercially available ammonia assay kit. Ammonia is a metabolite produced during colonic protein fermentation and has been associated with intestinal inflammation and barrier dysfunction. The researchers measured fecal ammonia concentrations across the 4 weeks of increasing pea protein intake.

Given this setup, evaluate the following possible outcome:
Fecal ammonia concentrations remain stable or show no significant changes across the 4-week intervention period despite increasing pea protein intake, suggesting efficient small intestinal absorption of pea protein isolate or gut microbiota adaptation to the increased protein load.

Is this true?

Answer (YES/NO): NO